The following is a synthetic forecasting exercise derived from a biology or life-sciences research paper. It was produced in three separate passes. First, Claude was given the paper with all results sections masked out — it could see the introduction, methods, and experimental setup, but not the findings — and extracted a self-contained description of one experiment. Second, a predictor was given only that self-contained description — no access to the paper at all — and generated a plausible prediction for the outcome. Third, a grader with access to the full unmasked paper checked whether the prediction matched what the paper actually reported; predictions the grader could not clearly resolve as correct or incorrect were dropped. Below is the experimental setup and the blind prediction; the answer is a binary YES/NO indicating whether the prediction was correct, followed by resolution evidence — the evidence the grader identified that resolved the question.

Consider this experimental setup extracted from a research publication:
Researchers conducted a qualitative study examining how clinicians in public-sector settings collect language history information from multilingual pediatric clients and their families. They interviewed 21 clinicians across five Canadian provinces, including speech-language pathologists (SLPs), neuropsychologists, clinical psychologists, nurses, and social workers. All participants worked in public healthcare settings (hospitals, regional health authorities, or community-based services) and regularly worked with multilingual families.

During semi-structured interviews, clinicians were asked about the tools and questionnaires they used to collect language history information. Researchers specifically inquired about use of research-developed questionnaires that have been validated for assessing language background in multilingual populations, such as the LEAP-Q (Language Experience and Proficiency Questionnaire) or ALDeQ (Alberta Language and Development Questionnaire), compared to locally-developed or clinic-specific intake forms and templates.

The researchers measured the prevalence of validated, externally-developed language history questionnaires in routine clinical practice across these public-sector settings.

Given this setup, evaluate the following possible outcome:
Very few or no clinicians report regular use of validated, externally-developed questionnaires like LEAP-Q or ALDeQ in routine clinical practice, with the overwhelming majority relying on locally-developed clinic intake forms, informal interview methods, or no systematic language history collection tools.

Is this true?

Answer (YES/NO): YES